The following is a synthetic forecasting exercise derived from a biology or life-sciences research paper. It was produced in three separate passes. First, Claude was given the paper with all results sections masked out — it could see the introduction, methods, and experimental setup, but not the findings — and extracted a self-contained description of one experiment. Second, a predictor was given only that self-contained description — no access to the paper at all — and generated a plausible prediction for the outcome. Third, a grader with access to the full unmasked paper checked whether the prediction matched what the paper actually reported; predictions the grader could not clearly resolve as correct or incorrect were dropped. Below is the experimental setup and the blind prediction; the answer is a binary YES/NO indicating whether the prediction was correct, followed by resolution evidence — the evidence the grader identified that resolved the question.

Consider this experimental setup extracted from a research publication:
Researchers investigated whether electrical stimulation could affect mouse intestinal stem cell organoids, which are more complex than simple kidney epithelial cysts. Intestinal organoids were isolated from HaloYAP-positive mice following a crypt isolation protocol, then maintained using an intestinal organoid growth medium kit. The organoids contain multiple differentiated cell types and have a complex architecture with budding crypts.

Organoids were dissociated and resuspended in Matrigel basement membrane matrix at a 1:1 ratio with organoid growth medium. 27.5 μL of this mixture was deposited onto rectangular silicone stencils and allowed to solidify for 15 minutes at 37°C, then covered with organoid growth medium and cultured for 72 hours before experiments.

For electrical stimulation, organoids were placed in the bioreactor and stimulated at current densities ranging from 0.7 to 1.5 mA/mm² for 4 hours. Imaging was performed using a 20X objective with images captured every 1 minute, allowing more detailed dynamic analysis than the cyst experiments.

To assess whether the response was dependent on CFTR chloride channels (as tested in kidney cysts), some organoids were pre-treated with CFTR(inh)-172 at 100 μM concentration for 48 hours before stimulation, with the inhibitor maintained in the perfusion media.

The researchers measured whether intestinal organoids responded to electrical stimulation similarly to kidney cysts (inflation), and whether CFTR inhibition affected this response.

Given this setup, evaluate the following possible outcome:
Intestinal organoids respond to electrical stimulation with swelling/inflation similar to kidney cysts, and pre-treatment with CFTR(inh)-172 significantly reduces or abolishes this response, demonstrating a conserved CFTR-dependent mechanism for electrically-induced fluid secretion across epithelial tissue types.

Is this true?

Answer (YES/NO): YES